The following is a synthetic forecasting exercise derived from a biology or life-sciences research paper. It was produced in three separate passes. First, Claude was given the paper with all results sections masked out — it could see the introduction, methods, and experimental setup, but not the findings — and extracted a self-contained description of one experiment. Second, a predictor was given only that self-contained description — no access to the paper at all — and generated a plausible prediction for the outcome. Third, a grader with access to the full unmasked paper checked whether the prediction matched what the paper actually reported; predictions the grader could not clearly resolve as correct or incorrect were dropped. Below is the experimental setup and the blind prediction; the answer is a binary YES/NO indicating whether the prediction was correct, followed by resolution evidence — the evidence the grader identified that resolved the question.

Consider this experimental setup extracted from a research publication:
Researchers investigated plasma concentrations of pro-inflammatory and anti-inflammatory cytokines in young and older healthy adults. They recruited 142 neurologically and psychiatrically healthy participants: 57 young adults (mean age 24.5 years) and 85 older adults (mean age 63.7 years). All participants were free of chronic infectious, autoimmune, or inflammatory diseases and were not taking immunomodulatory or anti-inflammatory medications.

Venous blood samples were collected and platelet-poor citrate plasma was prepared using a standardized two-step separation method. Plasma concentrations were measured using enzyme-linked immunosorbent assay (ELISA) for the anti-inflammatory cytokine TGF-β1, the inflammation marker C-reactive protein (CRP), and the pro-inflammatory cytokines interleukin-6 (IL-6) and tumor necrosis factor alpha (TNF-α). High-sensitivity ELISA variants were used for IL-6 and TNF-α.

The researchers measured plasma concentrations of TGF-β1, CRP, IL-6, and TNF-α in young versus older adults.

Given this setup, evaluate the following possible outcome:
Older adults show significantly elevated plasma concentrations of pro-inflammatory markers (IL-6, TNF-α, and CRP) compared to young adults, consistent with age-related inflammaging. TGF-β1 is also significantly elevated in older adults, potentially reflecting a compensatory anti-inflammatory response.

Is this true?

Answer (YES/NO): NO